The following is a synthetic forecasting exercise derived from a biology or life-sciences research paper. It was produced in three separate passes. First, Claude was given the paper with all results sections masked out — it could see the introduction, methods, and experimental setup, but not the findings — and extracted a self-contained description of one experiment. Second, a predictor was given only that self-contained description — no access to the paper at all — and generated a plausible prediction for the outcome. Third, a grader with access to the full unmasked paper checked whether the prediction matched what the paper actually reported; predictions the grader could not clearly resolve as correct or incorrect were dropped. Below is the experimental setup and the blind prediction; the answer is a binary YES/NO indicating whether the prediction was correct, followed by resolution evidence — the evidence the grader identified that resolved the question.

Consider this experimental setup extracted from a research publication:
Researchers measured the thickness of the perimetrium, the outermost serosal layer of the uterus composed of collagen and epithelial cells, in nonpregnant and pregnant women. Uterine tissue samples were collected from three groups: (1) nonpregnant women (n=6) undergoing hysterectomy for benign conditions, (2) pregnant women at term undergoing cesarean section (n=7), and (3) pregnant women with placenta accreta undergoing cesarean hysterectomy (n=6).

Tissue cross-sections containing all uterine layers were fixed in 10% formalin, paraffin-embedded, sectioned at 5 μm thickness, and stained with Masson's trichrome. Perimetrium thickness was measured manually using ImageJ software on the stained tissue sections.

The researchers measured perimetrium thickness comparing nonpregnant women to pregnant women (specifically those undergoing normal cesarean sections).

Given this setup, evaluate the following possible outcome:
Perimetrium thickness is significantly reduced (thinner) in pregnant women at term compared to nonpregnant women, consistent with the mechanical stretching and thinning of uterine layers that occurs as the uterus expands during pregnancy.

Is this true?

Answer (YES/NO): NO